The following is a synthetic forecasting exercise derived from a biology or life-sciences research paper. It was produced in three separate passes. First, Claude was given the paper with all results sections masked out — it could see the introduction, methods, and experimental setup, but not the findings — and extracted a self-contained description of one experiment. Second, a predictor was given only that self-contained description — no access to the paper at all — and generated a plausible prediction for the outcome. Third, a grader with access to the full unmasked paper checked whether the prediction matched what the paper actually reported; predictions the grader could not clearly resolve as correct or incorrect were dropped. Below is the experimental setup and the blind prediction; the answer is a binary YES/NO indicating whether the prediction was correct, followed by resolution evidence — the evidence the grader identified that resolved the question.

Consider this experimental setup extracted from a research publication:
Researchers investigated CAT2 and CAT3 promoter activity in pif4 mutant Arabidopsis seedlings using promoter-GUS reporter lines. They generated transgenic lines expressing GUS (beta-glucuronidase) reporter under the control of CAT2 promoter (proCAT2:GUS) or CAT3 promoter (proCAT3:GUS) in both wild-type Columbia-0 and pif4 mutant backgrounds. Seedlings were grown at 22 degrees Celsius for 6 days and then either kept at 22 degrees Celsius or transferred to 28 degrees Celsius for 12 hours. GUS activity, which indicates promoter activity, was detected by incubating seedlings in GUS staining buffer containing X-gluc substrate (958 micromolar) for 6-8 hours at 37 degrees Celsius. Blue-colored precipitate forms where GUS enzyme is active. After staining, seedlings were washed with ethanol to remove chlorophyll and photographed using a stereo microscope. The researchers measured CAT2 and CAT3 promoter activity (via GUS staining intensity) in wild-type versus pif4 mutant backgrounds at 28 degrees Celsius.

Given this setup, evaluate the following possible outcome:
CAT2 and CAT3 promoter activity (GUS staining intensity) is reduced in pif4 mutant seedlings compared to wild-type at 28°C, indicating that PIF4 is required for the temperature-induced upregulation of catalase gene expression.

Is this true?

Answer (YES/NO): YES